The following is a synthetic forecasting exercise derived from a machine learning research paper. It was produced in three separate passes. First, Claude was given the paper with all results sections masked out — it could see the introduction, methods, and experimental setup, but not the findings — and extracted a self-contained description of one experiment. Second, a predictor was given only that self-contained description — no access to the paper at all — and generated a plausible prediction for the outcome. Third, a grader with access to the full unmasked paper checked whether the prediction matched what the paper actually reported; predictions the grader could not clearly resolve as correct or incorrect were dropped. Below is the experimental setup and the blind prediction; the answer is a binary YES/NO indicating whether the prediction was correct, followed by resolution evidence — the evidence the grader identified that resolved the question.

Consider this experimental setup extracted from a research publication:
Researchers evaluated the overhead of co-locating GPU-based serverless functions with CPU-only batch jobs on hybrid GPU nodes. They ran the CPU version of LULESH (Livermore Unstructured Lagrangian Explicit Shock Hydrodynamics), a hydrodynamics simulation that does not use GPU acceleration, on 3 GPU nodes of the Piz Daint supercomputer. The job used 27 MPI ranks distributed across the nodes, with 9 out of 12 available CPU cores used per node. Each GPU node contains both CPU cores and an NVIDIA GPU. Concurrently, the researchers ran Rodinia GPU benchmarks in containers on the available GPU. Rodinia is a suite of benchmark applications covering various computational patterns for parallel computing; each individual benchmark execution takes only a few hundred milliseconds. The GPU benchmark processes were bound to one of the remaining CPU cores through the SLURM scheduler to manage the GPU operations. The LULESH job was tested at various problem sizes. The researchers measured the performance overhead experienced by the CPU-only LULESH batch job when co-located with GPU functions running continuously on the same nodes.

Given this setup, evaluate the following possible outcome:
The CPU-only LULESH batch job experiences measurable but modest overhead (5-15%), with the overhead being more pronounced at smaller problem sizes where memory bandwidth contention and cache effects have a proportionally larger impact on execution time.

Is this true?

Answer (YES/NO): NO